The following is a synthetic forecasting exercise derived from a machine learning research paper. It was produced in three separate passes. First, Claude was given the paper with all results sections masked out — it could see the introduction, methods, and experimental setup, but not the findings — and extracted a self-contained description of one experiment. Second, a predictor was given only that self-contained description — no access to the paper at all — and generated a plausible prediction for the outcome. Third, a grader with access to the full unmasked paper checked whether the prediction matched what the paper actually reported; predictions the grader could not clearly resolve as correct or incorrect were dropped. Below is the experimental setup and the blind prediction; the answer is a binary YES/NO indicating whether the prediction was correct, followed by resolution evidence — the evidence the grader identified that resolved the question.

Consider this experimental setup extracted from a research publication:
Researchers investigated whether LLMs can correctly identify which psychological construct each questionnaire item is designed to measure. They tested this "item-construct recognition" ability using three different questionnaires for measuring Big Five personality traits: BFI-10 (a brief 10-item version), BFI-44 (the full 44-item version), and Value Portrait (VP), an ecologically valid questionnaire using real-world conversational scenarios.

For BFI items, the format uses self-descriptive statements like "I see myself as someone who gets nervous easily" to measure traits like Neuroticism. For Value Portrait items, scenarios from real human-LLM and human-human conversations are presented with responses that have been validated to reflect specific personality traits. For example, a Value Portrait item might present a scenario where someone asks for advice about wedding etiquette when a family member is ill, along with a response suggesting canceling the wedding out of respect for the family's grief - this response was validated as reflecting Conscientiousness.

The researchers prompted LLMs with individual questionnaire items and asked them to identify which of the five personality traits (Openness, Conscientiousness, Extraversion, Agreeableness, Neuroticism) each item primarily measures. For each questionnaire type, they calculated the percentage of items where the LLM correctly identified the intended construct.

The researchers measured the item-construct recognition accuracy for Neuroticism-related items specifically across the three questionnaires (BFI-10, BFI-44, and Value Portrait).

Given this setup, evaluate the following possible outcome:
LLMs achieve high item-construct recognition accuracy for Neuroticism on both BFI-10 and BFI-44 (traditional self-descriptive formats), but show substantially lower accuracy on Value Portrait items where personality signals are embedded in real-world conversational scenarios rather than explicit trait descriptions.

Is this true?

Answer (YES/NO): YES